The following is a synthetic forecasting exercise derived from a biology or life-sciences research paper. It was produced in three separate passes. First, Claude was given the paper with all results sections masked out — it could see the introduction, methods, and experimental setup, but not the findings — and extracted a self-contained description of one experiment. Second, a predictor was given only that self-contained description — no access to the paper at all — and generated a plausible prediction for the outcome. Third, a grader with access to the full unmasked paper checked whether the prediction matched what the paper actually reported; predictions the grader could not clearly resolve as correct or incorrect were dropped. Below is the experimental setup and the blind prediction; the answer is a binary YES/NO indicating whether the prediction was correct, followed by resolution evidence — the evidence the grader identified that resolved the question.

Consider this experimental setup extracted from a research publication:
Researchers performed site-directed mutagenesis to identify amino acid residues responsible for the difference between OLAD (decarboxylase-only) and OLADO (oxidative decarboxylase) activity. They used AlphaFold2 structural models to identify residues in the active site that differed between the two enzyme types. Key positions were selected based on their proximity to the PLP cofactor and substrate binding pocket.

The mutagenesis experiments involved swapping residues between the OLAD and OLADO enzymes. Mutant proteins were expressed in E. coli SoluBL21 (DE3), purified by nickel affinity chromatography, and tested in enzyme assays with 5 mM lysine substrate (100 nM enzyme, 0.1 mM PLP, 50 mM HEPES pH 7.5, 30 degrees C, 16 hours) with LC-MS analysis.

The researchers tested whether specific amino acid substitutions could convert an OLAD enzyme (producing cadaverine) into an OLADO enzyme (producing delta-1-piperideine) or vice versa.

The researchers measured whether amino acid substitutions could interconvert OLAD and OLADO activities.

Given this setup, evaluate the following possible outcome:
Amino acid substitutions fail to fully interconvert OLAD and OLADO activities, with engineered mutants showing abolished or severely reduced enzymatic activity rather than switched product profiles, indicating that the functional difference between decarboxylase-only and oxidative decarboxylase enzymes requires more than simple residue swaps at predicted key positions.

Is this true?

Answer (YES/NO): NO